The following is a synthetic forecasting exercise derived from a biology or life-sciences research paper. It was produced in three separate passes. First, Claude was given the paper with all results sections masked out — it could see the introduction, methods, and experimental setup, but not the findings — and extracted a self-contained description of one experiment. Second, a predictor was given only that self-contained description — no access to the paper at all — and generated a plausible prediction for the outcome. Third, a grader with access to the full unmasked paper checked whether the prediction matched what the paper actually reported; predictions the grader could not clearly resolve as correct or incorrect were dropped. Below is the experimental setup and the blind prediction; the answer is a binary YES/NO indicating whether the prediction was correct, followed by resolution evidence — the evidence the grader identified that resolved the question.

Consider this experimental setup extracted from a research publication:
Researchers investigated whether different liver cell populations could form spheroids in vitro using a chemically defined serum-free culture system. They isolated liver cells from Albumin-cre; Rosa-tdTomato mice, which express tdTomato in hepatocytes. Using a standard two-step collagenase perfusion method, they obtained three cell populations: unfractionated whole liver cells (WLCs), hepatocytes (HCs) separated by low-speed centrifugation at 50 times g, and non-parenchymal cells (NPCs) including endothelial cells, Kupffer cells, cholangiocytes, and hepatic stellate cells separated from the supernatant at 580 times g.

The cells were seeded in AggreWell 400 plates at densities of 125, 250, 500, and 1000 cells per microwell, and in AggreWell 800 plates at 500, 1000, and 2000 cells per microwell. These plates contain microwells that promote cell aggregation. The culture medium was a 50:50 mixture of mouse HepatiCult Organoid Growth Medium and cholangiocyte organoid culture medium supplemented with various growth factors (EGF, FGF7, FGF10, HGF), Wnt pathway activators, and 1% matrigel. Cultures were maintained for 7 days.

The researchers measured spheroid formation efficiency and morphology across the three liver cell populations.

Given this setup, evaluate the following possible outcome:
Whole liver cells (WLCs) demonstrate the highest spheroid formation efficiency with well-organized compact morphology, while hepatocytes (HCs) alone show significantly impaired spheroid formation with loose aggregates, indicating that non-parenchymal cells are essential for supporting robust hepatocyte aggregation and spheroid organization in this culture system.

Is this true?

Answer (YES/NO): NO